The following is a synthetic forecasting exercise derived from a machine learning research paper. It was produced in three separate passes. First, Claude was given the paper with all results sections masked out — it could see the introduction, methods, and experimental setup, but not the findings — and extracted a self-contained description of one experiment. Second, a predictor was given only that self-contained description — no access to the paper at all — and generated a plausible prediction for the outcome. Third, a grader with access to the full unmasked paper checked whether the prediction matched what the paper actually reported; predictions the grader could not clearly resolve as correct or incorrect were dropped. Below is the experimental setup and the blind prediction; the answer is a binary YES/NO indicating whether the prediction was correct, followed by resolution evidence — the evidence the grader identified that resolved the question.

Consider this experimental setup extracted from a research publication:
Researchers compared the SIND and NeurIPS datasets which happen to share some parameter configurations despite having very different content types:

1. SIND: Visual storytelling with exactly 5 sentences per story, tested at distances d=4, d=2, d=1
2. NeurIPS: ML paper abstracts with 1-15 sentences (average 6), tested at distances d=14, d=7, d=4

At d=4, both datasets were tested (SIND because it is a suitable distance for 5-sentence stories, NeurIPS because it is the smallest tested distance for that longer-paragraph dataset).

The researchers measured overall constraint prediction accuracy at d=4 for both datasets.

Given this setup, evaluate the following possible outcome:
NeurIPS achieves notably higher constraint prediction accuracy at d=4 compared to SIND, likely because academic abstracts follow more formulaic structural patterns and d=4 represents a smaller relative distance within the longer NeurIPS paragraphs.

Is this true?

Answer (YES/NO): NO